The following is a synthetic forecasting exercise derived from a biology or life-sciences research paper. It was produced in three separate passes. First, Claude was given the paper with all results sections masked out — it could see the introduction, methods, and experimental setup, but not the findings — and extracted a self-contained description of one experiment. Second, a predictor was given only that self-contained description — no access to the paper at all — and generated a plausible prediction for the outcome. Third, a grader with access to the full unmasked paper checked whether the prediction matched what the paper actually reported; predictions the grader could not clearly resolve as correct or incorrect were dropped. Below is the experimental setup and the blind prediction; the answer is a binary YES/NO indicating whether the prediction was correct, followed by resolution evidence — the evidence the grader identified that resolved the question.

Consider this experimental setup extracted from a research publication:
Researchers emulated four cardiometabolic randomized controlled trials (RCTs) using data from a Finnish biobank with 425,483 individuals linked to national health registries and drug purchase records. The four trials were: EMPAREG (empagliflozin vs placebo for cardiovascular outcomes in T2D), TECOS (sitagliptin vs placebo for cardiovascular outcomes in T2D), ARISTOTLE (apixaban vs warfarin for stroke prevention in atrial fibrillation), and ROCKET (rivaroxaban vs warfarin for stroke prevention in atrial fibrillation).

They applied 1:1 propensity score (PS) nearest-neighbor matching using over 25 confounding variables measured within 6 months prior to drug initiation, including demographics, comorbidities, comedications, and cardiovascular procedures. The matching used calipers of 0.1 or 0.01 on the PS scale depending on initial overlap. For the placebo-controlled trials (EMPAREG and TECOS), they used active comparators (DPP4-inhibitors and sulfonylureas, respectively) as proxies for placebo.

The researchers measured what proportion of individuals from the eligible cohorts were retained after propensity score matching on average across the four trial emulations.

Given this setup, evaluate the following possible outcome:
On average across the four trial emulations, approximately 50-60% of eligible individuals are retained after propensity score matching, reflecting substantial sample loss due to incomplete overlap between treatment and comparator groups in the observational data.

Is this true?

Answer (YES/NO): NO